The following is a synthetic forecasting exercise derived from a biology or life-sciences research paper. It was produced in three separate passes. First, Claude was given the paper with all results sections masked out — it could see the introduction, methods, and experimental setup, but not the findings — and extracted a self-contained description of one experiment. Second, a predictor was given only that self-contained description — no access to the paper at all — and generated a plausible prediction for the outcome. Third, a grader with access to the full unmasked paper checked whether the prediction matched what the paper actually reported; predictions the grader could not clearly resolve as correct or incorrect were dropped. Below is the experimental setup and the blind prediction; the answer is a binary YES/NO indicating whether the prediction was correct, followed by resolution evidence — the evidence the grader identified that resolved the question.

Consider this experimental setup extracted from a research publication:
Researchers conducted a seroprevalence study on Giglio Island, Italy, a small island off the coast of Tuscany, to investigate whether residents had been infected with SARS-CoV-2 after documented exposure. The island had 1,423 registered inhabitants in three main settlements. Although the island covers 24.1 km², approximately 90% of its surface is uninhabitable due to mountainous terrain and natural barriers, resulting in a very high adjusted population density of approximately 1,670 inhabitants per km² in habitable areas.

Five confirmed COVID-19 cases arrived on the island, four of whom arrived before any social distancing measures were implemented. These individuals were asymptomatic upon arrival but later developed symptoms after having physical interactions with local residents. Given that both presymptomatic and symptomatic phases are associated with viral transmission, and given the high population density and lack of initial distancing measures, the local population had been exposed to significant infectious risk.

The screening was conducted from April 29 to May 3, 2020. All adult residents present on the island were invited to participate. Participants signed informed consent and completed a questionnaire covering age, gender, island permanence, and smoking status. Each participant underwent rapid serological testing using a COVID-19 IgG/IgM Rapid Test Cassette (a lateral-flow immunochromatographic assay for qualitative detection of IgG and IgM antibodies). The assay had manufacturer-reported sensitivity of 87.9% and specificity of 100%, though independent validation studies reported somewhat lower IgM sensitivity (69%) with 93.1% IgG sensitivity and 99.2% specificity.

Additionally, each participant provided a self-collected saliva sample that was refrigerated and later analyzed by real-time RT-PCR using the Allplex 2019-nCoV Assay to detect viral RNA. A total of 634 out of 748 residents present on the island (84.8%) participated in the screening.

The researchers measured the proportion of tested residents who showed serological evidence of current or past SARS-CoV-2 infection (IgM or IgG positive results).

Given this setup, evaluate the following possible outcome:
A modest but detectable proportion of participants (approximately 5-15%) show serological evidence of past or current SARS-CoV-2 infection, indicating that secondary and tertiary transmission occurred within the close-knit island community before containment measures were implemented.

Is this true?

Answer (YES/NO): NO